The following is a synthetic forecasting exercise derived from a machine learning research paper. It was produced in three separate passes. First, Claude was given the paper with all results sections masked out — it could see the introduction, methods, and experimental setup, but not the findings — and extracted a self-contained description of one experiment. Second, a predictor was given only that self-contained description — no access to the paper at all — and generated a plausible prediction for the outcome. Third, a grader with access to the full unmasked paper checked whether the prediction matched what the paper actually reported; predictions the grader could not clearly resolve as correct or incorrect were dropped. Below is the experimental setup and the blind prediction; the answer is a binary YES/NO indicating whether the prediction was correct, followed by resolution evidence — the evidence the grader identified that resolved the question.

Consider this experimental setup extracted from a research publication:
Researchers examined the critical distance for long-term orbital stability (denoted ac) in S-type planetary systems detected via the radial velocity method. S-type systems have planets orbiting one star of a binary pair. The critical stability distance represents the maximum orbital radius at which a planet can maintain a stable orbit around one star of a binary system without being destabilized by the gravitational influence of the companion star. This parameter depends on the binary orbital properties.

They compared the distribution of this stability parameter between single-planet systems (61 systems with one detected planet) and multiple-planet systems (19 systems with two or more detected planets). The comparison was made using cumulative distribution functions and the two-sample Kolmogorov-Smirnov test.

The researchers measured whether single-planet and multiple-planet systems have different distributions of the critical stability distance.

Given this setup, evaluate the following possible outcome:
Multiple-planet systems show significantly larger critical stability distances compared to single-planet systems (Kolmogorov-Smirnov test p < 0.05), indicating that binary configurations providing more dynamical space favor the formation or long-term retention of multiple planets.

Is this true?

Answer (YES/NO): YES